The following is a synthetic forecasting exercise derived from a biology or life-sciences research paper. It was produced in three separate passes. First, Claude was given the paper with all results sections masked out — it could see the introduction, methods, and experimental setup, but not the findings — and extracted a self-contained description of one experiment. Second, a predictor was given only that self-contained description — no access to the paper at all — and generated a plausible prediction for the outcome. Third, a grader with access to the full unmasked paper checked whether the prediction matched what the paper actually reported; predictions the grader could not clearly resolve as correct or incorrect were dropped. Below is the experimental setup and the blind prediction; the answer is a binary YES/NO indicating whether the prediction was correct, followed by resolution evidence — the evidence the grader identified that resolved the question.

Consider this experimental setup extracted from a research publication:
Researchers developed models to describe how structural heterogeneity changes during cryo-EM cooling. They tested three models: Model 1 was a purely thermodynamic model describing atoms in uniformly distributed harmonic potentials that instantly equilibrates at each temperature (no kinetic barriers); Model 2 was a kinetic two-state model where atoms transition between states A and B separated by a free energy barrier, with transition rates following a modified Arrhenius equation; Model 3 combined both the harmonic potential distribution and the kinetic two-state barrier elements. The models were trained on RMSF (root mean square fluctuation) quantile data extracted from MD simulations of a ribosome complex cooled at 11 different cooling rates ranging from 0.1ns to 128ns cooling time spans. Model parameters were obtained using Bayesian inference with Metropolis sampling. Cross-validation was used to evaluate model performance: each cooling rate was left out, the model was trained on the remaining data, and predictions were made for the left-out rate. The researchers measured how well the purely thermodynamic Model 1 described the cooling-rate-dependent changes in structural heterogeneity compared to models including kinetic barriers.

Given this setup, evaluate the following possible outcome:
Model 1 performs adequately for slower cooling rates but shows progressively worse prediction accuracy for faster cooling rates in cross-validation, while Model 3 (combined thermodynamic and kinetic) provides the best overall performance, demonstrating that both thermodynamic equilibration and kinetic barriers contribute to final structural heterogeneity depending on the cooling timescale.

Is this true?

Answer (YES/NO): NO